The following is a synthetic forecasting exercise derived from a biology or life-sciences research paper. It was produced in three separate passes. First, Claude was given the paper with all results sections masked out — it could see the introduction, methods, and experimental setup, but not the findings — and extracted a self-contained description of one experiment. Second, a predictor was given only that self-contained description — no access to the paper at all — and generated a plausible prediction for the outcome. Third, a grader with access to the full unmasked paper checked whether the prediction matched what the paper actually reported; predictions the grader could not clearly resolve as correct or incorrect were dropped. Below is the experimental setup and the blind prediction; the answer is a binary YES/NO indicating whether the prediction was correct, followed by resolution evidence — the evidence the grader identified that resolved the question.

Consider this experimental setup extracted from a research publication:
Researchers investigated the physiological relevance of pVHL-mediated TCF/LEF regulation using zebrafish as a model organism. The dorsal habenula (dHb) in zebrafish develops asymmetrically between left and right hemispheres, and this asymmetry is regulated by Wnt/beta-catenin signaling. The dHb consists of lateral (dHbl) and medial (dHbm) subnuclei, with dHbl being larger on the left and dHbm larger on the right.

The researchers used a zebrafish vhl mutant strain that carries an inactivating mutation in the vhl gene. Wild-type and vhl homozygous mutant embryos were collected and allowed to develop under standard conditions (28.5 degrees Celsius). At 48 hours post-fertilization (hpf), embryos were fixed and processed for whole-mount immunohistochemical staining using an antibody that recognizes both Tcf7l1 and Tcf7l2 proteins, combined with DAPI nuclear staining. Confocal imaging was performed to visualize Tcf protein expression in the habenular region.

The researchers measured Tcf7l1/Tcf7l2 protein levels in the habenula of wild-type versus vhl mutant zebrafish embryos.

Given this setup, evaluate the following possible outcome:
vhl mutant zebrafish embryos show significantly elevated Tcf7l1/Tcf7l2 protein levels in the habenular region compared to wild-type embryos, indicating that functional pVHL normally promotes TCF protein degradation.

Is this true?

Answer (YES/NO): YES